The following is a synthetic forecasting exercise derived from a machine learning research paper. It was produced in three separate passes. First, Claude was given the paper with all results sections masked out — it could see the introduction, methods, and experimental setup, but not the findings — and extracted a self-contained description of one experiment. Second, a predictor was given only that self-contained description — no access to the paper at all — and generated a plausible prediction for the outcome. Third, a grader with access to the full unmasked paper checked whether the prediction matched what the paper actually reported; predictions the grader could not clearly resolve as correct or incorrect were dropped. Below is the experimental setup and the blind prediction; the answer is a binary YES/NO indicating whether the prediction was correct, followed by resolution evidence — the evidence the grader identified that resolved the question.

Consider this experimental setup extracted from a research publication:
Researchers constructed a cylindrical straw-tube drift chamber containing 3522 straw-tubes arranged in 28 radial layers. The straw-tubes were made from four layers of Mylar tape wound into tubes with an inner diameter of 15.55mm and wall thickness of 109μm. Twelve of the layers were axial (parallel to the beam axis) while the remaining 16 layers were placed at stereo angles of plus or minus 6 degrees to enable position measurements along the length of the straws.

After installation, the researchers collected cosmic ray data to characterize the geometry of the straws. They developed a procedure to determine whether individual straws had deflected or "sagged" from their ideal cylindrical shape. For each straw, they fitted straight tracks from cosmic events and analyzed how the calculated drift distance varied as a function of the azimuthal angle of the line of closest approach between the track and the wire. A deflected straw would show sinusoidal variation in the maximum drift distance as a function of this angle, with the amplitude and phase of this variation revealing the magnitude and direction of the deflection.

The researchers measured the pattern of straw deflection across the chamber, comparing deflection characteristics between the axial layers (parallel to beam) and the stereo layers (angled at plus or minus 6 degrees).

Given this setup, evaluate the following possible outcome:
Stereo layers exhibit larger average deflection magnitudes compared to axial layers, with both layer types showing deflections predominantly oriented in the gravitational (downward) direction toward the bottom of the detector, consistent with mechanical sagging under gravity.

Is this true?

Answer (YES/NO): NO